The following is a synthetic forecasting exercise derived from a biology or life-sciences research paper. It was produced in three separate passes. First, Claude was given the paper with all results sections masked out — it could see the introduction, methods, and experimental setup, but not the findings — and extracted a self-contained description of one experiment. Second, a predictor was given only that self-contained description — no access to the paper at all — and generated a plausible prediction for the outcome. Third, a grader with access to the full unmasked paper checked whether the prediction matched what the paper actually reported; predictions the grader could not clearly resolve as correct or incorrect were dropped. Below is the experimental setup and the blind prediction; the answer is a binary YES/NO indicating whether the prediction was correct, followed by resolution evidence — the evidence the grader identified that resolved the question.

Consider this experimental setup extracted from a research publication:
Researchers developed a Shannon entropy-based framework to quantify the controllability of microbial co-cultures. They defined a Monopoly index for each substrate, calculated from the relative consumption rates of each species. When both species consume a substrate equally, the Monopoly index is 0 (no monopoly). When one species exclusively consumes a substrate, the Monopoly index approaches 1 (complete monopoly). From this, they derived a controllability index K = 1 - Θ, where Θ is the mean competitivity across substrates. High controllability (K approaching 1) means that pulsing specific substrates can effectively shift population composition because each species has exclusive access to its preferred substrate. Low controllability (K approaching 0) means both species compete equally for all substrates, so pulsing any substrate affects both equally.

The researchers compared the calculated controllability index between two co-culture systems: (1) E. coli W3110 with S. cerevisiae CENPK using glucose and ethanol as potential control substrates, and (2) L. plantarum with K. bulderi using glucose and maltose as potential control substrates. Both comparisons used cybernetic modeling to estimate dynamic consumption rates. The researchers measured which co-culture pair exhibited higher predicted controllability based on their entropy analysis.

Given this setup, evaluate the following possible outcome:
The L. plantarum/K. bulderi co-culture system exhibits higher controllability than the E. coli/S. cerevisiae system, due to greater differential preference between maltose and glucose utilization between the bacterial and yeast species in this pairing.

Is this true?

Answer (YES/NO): YES